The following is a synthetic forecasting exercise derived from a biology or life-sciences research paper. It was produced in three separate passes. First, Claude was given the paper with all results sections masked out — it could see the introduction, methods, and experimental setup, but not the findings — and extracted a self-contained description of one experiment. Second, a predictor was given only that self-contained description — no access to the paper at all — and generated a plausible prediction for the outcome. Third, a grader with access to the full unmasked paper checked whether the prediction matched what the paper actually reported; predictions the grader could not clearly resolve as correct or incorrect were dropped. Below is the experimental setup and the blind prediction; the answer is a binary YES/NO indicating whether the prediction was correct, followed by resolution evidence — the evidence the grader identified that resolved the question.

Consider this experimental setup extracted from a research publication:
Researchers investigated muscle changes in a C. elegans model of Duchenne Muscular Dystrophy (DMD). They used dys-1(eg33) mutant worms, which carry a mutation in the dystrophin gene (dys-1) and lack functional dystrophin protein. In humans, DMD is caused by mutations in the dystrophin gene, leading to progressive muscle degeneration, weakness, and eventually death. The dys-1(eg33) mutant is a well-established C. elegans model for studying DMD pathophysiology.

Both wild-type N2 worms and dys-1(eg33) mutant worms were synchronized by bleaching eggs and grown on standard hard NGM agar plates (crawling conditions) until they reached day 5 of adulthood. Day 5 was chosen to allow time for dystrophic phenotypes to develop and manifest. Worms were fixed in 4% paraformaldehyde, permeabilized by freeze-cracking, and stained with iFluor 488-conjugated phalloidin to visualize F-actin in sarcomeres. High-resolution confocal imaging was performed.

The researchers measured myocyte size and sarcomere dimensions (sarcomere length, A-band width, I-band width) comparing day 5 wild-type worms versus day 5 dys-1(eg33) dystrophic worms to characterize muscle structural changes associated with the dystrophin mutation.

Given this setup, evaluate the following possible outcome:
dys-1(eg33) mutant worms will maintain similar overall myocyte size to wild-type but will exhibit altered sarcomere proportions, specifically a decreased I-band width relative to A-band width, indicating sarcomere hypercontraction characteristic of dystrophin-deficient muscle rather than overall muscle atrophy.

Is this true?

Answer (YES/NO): NO